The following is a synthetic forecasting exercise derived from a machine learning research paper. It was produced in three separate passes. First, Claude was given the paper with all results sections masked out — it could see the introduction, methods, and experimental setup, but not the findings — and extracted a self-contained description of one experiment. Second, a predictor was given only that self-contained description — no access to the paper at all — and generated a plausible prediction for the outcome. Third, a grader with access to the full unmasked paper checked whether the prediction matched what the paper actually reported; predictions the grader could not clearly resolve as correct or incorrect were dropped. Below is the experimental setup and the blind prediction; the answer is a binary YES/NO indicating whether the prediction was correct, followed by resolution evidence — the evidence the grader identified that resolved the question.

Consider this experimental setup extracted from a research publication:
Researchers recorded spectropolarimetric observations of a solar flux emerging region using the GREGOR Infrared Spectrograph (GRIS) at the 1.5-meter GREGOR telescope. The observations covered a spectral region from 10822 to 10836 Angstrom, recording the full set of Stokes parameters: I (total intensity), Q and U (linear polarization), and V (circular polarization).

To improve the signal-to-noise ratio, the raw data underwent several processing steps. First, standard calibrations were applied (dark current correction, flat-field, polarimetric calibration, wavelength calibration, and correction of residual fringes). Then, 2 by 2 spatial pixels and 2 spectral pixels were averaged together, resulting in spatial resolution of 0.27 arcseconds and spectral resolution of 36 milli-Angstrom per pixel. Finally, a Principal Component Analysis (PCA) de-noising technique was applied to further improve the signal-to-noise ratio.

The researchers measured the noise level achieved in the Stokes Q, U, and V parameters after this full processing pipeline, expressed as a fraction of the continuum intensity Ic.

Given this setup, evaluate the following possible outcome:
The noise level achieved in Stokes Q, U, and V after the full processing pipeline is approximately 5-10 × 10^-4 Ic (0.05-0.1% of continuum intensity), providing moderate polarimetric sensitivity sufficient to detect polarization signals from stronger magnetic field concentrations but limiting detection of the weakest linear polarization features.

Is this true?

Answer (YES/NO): NO